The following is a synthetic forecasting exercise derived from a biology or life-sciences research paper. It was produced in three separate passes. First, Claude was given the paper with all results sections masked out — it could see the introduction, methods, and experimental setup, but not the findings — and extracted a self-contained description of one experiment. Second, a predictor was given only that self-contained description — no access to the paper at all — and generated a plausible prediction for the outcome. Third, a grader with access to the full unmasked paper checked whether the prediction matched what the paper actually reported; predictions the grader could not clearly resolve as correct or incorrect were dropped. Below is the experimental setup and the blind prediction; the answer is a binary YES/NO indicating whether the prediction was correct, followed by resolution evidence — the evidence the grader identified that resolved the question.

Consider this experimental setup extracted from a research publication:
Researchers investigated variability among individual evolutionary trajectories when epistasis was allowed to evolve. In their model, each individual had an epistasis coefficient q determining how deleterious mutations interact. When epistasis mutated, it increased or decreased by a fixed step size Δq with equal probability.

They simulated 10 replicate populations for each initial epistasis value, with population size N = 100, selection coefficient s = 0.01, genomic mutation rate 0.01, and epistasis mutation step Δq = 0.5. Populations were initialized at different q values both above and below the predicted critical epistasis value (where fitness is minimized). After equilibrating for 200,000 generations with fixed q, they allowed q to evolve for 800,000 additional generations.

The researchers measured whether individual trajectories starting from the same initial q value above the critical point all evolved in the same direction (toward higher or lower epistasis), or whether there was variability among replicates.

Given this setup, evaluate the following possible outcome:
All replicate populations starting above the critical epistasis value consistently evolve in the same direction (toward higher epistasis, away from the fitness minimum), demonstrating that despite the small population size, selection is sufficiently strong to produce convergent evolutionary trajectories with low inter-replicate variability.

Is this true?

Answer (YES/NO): NO